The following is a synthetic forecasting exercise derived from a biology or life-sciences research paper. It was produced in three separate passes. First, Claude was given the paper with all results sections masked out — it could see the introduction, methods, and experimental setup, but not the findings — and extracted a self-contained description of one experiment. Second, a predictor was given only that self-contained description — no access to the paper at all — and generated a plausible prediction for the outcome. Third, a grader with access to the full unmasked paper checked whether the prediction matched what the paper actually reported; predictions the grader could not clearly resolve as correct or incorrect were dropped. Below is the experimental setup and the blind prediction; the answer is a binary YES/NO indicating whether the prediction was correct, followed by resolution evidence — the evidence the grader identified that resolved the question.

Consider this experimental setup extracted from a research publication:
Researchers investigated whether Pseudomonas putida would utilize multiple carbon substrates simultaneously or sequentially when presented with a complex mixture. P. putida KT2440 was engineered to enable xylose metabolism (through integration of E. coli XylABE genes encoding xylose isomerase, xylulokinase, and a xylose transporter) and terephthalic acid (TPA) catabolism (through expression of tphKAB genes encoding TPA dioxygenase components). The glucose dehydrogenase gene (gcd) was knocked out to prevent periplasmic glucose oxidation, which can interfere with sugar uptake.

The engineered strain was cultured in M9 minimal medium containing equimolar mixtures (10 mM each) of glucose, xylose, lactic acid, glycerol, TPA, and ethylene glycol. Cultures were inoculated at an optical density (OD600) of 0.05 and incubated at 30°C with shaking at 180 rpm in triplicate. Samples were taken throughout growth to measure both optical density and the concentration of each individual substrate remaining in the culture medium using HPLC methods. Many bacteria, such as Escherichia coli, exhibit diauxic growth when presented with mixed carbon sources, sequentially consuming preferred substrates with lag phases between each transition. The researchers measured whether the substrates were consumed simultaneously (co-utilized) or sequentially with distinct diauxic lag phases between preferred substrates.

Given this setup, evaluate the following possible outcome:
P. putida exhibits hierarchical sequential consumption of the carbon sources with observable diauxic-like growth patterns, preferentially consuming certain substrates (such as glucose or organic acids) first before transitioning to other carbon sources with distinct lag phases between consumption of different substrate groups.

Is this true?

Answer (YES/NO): NO